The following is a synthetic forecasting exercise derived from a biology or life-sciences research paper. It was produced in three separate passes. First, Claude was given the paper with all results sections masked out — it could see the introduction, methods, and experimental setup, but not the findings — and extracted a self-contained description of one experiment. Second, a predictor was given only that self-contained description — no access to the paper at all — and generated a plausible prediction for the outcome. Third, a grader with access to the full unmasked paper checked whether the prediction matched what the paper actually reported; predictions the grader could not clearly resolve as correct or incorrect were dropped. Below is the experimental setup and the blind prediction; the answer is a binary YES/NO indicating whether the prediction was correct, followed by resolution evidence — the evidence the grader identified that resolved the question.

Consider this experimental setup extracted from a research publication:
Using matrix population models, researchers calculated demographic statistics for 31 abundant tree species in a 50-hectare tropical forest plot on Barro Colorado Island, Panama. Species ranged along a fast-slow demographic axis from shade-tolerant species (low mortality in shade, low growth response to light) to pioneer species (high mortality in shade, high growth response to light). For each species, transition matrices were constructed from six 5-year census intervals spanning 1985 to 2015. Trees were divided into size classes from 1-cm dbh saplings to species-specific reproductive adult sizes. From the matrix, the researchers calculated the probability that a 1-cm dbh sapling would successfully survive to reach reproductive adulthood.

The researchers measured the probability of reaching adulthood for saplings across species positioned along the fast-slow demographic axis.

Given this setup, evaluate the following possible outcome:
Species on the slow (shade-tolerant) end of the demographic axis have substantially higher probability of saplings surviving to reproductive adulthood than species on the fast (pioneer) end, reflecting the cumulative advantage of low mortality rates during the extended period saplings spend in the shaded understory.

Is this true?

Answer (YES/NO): YES